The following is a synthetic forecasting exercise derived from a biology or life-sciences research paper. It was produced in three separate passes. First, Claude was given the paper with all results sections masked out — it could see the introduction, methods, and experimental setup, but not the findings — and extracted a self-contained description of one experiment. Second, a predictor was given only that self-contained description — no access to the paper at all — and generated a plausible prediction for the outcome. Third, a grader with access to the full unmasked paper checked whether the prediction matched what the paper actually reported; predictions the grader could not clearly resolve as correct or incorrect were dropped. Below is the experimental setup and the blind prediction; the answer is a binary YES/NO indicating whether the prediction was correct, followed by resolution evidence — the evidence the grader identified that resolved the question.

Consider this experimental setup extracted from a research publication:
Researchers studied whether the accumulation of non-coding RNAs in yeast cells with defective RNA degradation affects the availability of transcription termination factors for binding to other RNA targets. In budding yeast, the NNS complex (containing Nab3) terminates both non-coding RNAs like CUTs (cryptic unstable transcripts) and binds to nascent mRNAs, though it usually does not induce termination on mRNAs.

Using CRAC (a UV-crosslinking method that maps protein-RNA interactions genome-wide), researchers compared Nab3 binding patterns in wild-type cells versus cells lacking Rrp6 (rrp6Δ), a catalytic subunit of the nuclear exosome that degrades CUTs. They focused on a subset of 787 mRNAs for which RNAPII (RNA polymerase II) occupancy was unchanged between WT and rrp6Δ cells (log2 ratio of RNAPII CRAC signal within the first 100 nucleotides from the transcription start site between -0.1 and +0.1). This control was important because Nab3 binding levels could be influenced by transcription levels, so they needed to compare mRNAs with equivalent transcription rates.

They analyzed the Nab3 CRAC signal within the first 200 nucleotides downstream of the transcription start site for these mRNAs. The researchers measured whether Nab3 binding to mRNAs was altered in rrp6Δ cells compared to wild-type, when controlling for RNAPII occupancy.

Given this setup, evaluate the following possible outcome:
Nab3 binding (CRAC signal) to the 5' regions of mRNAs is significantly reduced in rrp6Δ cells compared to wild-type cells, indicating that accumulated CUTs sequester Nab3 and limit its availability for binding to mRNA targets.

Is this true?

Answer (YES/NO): YES